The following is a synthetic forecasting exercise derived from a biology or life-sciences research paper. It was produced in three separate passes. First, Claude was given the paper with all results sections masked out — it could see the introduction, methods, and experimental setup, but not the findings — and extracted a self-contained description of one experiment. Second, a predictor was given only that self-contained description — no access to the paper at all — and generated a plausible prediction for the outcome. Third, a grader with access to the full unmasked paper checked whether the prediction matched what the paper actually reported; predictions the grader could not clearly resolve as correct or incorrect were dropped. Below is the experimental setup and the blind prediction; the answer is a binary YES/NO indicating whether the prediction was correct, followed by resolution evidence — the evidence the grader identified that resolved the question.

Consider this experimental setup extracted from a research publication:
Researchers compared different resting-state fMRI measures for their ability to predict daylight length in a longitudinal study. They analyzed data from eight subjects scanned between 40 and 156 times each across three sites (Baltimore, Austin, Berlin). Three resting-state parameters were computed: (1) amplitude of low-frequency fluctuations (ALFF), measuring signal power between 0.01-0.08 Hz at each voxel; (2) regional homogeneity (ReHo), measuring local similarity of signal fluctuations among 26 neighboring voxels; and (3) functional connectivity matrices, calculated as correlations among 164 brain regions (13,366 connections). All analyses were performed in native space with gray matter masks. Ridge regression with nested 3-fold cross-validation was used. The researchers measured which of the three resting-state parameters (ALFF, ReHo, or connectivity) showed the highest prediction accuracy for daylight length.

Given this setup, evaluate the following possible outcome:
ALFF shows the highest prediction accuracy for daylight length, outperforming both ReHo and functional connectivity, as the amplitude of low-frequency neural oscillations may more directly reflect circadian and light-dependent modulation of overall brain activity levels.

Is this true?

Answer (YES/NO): YES